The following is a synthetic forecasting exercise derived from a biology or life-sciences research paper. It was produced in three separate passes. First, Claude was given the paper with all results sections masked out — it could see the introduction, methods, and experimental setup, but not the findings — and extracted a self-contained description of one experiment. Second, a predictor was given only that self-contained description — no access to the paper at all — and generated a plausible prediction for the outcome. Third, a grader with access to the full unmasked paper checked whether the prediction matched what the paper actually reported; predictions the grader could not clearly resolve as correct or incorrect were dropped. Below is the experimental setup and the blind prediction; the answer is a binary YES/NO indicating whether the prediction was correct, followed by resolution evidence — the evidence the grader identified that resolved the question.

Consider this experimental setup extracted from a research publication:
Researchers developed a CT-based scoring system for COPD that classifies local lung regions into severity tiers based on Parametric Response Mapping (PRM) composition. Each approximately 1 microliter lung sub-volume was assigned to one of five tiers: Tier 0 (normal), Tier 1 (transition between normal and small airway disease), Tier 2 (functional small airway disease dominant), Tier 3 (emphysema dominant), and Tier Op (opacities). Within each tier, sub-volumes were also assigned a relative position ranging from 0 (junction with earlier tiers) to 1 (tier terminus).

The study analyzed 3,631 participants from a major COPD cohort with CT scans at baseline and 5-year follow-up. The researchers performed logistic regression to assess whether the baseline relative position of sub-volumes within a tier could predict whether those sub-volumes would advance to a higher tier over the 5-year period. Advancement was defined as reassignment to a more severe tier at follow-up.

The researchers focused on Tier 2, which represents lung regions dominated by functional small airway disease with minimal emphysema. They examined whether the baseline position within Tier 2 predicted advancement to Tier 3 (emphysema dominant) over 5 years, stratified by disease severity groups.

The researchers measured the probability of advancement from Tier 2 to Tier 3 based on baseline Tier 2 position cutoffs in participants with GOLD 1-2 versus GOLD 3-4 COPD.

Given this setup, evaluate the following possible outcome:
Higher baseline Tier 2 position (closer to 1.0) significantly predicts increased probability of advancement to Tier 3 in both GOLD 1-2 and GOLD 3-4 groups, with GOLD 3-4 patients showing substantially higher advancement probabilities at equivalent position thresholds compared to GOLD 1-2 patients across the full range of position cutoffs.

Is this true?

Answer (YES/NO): NO